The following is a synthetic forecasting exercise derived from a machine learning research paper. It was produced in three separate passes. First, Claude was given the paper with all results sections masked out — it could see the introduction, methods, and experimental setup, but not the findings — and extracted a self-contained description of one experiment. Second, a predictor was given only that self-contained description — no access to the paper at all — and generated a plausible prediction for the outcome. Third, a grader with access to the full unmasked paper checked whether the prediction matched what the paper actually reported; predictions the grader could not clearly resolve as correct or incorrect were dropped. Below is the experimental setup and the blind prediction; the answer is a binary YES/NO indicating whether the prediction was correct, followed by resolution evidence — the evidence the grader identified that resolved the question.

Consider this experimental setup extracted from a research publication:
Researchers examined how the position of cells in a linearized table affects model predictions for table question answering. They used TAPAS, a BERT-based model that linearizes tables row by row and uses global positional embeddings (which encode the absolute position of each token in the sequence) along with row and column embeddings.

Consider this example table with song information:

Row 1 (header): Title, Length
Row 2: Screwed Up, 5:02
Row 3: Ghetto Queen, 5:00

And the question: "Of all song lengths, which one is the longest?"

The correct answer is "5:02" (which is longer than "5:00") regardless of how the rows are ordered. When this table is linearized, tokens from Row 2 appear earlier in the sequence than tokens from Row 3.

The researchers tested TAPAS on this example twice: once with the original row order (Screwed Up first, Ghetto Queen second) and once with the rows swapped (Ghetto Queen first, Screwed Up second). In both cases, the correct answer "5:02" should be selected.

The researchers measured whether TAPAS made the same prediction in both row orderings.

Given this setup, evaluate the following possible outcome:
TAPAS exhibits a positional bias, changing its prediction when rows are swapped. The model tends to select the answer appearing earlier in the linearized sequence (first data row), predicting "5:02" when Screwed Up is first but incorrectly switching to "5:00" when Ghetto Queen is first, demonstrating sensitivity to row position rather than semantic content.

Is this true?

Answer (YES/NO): NO